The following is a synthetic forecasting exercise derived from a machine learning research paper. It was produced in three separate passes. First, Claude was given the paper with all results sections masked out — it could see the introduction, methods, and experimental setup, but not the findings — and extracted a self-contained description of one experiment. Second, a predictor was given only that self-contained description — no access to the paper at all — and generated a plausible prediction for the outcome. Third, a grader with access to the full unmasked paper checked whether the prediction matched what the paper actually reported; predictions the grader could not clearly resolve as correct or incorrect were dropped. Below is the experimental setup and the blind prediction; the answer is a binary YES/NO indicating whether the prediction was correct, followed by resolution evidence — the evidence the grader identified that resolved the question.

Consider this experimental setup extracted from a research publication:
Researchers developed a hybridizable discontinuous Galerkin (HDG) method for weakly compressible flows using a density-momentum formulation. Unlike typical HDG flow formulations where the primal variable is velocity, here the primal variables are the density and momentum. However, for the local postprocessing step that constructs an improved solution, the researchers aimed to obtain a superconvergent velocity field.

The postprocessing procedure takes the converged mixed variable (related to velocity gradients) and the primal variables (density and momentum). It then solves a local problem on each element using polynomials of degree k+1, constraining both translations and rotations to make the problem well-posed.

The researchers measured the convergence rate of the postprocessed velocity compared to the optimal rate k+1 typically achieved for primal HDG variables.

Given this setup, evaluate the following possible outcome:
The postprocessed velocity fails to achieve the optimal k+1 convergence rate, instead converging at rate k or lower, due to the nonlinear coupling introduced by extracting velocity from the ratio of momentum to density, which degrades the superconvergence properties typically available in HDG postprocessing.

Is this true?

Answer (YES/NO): NO